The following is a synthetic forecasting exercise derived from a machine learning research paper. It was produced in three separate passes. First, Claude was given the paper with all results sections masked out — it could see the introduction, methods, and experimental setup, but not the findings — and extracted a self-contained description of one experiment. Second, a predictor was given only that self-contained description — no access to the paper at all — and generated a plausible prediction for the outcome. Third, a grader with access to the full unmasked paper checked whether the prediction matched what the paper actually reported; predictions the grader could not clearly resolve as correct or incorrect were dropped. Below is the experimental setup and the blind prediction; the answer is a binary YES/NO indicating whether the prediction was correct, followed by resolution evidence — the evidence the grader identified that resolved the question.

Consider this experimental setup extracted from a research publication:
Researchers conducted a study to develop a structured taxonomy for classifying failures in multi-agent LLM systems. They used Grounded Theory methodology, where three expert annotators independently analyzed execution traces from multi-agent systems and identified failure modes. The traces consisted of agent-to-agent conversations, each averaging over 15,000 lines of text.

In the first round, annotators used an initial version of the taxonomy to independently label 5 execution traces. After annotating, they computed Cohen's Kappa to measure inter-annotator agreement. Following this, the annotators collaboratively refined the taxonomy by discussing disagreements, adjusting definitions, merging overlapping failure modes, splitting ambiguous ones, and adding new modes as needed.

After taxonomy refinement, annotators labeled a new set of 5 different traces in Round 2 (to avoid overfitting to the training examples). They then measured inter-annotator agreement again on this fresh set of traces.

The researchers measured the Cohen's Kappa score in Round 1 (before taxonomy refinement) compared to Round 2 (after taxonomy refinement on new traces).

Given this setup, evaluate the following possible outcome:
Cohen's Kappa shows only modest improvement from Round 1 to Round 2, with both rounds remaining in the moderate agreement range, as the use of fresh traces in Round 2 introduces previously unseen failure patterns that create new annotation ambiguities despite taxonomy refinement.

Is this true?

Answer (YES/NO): NO